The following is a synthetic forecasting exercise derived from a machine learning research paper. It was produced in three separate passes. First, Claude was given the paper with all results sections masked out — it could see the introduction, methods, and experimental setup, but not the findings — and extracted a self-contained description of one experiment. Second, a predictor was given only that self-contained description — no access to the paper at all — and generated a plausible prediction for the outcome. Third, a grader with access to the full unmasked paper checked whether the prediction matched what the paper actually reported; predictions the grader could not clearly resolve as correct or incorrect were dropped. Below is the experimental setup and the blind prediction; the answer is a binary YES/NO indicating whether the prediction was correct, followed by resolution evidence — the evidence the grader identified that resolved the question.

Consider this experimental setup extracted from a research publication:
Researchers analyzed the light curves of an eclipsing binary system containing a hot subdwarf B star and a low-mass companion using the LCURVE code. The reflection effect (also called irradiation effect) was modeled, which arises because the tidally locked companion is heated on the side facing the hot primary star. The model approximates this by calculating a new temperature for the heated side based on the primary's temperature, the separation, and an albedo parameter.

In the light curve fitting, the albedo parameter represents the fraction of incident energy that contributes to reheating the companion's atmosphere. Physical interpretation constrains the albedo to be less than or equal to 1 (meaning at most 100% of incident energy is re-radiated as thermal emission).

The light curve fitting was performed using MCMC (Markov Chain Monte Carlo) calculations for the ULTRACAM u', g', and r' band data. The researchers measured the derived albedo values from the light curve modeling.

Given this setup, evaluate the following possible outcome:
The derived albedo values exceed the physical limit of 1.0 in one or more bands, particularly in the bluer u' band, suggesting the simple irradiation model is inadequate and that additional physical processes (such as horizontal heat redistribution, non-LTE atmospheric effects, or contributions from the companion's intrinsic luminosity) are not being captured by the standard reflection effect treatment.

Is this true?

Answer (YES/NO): NO